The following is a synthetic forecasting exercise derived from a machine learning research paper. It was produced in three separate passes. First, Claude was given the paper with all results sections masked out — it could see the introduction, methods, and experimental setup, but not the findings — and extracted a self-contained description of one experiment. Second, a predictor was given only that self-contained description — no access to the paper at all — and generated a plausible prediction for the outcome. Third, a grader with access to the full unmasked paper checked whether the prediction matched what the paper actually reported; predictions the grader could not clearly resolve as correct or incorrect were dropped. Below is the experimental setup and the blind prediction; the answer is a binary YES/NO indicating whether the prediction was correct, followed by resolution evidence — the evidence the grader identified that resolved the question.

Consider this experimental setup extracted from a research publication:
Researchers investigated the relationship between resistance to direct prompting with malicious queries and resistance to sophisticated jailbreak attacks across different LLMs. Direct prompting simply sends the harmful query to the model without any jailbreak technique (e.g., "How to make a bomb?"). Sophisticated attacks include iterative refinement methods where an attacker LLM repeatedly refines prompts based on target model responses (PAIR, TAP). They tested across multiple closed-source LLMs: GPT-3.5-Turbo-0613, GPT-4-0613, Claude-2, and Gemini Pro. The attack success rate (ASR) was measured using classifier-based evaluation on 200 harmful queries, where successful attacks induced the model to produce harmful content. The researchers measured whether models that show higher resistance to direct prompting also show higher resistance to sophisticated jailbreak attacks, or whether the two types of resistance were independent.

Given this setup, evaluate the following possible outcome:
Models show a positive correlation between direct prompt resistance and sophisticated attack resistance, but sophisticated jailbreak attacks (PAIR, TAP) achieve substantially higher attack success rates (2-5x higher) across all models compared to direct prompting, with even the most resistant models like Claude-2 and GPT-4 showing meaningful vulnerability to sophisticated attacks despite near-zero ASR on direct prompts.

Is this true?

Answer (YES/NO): NO